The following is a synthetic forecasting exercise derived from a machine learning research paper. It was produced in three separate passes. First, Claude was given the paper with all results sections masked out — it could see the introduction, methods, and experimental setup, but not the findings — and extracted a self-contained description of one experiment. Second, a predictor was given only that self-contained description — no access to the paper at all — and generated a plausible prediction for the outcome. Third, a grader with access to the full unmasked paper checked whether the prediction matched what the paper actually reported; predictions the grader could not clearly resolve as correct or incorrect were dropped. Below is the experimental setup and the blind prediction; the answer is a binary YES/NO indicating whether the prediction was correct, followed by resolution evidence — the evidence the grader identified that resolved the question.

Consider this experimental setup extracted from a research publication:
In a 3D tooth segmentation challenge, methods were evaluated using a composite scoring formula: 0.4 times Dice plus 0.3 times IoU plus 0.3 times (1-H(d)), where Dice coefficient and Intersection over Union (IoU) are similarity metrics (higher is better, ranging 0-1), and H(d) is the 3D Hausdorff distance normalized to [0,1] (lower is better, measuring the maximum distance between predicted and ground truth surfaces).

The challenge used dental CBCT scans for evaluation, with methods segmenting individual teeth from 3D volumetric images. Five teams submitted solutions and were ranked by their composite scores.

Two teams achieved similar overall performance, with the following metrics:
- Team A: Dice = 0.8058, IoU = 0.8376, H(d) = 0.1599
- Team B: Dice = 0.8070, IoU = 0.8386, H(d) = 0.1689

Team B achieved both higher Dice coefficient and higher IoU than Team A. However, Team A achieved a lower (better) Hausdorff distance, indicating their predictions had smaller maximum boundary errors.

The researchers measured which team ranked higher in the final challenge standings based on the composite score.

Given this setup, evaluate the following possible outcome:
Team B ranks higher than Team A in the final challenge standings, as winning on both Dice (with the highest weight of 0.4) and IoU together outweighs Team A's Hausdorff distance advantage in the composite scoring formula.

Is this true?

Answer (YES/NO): NO